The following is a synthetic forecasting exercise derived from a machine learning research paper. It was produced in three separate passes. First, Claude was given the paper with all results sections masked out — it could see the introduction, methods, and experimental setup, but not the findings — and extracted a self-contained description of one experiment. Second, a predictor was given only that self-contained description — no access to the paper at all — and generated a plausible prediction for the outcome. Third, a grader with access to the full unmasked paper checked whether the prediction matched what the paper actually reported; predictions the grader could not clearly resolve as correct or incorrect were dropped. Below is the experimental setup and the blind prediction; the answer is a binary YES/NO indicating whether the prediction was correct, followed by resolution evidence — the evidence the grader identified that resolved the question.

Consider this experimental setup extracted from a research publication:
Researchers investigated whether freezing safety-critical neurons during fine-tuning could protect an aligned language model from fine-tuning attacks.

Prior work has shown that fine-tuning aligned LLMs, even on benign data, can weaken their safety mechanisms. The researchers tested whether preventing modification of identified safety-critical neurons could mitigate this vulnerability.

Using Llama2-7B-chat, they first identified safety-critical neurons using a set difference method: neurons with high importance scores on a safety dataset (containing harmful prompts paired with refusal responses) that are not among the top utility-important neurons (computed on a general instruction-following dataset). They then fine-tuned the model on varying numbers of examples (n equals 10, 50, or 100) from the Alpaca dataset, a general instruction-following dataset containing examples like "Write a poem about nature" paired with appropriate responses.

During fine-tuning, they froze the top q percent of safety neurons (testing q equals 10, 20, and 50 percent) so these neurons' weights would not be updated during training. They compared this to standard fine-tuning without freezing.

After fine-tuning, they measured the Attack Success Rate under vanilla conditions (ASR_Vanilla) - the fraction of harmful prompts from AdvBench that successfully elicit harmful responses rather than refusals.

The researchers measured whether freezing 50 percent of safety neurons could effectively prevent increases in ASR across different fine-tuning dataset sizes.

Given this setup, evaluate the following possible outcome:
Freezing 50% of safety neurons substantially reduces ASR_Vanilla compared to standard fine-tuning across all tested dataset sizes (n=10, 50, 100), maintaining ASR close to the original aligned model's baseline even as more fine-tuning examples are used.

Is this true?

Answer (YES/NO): NO